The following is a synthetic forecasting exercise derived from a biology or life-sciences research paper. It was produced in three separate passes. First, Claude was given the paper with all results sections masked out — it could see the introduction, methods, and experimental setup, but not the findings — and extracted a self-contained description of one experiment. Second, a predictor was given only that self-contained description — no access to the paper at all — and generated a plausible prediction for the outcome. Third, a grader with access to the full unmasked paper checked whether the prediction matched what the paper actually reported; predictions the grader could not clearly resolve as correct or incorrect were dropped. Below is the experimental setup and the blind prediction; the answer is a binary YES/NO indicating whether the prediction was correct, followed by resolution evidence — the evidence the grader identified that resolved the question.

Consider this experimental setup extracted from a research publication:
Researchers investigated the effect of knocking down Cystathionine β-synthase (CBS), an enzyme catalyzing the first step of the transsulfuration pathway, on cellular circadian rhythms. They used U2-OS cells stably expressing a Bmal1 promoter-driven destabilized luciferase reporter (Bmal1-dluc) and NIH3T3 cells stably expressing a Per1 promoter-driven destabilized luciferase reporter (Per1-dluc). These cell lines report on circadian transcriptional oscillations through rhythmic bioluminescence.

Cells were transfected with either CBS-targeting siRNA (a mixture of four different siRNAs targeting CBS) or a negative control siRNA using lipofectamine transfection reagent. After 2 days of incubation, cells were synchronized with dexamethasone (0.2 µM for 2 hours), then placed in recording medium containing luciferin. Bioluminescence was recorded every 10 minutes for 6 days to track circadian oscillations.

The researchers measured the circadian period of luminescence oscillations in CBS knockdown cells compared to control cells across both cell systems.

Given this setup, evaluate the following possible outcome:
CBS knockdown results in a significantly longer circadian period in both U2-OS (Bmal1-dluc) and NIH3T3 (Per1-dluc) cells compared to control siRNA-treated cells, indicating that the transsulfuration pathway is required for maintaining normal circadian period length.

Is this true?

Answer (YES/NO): NO